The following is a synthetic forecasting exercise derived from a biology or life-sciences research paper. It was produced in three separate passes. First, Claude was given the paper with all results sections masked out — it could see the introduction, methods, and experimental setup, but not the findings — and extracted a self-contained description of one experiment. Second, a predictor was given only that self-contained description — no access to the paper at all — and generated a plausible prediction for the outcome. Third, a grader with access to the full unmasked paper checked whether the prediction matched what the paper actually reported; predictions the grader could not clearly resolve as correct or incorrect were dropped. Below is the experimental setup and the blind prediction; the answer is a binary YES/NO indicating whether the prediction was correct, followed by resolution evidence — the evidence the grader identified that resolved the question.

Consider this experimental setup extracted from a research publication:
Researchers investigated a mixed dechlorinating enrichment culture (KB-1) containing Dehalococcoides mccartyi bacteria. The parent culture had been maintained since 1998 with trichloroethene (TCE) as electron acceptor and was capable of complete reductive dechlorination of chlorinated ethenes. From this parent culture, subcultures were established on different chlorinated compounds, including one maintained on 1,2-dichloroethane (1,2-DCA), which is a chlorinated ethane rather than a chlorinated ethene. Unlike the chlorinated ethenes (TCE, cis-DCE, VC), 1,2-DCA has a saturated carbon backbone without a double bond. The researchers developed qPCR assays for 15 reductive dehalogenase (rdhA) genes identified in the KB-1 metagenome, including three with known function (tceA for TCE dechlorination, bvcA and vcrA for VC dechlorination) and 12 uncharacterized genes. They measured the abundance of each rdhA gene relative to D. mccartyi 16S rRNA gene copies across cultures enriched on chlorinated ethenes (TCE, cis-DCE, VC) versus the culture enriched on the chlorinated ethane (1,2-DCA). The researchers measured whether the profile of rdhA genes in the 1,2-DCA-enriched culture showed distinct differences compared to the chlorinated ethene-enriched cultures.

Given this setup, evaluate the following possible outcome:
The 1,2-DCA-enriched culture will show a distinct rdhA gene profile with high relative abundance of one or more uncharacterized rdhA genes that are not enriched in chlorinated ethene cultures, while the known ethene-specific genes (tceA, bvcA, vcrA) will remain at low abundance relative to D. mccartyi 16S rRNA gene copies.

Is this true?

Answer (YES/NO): NO